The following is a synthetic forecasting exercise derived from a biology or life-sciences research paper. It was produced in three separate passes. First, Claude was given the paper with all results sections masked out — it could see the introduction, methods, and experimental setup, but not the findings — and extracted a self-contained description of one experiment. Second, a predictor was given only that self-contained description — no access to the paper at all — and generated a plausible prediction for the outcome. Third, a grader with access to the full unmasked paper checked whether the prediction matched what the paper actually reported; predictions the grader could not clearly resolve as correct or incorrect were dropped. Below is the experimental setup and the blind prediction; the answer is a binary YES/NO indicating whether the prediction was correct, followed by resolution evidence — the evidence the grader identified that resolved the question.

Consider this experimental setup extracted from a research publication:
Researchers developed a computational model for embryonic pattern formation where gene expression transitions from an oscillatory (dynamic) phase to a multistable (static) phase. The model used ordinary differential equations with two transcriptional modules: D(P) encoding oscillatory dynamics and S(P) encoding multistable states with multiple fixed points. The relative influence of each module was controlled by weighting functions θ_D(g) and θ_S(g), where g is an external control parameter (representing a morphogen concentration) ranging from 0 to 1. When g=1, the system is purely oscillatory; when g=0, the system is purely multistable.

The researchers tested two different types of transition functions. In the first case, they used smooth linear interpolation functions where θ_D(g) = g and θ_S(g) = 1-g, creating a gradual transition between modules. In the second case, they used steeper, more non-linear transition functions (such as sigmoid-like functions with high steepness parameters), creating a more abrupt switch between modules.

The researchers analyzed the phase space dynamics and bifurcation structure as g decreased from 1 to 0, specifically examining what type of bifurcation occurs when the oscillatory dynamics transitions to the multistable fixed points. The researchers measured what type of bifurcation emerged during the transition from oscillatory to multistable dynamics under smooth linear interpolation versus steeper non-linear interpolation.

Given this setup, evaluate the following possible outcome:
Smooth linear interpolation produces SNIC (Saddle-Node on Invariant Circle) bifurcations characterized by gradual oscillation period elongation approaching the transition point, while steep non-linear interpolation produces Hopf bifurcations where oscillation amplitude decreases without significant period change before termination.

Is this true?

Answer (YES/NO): YES